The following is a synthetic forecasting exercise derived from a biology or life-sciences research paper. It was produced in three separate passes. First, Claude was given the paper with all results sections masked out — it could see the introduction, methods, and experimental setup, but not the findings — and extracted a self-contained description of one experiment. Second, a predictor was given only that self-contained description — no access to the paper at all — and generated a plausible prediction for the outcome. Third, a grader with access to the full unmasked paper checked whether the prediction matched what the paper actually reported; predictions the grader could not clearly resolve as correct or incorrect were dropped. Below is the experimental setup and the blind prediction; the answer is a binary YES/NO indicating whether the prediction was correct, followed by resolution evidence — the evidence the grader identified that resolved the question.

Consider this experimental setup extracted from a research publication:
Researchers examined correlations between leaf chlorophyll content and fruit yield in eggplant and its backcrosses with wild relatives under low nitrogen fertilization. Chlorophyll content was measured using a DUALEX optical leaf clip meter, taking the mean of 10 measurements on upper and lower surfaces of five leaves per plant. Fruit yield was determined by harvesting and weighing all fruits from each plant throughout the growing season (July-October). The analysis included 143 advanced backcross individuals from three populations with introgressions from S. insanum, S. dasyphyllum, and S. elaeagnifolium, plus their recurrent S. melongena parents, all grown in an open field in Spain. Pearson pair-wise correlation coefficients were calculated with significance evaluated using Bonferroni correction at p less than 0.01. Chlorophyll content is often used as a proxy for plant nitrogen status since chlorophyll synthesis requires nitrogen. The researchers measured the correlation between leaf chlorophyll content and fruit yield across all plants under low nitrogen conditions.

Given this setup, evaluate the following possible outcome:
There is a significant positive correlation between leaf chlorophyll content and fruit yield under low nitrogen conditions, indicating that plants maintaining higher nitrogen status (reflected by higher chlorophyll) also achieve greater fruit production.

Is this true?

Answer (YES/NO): NO